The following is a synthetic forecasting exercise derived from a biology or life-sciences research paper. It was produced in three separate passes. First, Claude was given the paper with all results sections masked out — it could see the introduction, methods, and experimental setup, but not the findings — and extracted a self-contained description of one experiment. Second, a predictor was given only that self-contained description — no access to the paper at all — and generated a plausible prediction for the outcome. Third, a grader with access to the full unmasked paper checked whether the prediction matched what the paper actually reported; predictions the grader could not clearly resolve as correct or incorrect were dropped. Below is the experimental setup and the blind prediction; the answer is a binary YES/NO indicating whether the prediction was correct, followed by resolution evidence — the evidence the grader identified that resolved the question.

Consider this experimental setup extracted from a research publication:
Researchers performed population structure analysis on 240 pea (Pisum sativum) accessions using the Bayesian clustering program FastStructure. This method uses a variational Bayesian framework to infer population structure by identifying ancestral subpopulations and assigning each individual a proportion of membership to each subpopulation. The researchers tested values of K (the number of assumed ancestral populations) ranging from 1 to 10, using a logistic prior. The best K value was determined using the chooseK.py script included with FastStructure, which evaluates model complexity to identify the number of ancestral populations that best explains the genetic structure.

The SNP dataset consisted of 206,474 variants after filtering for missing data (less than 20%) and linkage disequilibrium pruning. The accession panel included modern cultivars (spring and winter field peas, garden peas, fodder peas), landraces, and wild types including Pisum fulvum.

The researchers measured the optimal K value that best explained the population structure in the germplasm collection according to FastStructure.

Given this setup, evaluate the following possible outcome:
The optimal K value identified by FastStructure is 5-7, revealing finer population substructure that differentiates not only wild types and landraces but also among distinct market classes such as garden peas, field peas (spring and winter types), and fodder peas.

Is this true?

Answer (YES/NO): YES